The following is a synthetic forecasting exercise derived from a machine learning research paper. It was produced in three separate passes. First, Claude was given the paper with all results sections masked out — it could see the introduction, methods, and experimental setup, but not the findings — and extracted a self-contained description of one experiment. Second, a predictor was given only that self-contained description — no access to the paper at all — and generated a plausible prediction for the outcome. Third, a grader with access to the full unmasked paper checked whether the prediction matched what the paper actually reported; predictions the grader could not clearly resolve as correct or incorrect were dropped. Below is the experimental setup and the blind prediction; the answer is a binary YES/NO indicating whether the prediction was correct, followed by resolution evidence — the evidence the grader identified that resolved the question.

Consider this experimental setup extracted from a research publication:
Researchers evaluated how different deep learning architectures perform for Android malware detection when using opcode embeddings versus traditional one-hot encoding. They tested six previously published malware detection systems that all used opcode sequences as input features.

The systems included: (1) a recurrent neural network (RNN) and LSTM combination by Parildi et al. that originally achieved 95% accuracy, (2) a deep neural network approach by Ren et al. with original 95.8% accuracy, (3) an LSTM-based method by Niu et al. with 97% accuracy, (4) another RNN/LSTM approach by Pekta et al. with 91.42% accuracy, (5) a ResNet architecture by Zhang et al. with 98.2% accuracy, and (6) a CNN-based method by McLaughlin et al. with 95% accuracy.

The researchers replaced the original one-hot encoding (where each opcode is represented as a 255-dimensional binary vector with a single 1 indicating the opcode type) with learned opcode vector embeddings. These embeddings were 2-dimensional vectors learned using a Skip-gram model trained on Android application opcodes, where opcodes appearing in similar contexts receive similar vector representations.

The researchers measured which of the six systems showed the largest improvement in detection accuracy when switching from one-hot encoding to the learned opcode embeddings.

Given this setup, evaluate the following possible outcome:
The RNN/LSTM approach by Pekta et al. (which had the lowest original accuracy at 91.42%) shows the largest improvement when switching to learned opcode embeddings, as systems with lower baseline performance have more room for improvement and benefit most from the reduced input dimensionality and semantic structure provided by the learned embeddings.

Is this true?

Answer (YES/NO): YES